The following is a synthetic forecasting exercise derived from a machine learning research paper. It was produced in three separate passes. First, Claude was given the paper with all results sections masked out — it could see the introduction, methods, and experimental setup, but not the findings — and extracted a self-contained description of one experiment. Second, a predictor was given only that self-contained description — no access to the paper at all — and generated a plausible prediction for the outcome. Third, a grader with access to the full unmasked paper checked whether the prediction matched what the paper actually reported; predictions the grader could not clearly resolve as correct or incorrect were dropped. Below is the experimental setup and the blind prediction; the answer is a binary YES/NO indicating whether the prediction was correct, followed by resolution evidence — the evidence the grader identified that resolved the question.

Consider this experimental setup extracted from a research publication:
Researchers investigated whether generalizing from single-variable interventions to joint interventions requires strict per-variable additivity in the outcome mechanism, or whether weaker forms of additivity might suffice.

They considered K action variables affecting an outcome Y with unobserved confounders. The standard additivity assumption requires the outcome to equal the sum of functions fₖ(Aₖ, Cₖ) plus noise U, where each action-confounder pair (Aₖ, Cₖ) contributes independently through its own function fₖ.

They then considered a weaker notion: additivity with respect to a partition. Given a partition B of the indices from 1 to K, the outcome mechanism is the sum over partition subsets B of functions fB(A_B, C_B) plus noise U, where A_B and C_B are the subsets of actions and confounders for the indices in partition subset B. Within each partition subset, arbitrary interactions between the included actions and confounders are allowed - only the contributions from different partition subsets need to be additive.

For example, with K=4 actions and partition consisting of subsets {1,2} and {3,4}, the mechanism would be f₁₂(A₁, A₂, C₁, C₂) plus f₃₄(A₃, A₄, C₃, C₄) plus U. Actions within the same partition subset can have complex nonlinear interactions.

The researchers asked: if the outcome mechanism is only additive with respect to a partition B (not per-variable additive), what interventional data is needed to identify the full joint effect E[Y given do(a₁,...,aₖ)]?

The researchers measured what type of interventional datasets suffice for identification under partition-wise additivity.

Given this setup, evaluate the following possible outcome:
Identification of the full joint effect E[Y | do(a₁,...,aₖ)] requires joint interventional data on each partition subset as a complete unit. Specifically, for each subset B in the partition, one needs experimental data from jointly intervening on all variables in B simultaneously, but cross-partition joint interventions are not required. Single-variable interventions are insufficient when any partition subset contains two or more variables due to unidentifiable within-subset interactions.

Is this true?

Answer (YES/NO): YES